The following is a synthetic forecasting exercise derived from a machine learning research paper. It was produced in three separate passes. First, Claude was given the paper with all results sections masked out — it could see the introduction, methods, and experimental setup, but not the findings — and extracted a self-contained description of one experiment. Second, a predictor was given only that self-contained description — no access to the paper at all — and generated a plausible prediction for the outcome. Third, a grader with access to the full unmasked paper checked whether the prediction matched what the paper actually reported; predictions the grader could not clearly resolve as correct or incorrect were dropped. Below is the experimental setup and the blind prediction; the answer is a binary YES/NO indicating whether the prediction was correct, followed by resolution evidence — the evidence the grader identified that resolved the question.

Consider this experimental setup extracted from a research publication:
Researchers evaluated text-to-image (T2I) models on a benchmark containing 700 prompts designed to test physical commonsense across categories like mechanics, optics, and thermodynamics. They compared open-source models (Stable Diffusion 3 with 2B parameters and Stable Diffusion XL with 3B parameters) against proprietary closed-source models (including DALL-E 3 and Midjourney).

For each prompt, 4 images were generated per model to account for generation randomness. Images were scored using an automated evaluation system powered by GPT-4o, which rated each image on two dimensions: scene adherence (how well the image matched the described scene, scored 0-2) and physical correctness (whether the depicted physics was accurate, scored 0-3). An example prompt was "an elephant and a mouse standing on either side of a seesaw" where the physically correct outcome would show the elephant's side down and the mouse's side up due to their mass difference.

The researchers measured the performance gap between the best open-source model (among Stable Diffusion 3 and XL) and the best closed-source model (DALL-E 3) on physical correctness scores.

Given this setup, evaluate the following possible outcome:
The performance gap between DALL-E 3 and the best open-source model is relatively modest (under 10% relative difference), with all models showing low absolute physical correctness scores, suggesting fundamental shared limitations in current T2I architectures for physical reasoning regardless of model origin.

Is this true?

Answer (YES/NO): NO